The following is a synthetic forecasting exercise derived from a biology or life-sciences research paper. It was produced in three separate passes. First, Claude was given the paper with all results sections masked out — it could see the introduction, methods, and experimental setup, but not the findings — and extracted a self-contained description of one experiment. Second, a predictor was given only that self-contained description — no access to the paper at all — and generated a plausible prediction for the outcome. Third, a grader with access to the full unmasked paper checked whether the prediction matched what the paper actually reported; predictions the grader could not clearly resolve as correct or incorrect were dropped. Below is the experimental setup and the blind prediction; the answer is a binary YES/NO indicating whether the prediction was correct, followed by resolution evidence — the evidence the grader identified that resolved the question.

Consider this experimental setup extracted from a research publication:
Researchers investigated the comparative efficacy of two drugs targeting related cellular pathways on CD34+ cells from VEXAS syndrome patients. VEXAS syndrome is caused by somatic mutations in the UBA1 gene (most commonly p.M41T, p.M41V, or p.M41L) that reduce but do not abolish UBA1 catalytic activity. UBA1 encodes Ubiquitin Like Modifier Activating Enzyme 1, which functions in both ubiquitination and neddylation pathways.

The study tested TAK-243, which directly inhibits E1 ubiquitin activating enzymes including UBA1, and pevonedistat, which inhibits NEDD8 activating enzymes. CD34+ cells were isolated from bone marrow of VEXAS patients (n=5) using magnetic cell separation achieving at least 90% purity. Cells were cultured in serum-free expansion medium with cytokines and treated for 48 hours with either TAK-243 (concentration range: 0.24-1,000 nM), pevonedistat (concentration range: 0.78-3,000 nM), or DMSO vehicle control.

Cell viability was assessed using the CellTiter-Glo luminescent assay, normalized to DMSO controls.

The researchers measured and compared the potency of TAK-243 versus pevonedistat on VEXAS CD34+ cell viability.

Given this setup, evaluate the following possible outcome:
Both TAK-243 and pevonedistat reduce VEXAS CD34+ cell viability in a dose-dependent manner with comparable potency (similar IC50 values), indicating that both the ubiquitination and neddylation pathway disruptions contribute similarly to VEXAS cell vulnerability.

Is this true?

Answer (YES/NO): NO